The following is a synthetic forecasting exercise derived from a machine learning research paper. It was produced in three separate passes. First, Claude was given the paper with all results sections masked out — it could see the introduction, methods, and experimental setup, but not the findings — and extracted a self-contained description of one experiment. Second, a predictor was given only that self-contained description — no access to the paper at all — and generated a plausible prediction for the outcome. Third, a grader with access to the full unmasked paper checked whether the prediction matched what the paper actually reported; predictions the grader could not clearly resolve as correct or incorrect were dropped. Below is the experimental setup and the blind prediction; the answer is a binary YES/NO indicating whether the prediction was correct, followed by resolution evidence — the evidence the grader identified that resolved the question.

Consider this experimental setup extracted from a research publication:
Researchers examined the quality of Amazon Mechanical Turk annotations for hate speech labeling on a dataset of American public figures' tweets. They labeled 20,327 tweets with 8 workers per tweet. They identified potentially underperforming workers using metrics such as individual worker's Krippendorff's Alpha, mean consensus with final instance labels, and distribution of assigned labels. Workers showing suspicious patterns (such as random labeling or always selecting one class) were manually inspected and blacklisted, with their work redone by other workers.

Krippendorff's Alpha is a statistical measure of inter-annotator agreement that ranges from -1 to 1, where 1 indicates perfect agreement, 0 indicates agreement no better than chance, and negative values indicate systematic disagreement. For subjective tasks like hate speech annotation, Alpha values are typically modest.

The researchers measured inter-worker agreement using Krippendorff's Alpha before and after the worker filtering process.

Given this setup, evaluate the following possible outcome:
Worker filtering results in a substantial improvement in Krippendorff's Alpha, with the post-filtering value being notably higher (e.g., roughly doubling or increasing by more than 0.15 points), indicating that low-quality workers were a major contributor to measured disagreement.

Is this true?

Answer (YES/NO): NO